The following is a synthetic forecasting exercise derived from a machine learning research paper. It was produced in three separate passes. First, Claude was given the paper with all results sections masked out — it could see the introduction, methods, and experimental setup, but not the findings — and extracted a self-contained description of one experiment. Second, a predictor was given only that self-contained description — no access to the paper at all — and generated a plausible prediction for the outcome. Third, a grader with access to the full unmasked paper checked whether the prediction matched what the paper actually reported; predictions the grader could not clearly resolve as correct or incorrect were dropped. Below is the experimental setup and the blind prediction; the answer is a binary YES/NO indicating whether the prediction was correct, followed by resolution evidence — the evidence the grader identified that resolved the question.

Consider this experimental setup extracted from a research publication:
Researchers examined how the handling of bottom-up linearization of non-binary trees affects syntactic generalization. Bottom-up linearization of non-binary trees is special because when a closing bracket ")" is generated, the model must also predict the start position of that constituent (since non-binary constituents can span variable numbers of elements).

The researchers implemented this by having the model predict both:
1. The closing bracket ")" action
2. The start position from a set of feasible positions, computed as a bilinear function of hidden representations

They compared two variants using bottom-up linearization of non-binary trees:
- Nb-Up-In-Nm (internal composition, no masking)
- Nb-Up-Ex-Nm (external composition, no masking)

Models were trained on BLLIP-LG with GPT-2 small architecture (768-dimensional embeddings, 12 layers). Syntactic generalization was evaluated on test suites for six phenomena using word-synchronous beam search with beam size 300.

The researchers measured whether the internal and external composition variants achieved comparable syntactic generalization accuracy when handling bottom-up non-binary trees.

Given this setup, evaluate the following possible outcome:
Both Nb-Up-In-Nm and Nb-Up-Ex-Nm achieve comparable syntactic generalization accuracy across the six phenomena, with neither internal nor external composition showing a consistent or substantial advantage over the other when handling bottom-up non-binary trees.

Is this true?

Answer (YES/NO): NO